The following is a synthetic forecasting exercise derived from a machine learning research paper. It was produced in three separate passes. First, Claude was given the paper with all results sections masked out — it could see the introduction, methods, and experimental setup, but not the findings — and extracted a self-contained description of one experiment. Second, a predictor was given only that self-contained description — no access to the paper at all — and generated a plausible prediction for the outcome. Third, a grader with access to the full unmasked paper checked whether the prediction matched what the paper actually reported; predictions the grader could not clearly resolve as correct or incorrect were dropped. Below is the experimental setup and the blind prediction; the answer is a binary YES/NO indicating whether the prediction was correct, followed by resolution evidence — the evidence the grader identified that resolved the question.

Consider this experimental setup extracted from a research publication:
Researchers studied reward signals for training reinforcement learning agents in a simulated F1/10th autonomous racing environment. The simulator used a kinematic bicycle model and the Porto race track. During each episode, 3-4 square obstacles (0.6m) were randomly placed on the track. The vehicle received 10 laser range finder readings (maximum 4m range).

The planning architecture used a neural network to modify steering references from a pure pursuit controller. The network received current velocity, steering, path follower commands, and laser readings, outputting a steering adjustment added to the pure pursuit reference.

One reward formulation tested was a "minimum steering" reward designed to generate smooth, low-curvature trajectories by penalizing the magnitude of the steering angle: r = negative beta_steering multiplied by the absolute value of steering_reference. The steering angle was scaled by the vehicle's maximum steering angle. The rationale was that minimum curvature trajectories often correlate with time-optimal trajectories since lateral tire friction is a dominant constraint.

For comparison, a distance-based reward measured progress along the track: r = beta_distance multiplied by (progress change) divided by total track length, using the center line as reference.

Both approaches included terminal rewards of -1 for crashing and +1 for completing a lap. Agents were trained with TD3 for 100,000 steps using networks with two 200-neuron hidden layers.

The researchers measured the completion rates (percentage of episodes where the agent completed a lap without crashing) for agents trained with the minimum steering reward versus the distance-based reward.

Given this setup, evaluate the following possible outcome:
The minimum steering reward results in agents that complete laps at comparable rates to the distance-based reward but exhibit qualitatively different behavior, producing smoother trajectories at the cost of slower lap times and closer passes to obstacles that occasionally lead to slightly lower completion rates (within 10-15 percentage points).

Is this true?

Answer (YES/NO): NO